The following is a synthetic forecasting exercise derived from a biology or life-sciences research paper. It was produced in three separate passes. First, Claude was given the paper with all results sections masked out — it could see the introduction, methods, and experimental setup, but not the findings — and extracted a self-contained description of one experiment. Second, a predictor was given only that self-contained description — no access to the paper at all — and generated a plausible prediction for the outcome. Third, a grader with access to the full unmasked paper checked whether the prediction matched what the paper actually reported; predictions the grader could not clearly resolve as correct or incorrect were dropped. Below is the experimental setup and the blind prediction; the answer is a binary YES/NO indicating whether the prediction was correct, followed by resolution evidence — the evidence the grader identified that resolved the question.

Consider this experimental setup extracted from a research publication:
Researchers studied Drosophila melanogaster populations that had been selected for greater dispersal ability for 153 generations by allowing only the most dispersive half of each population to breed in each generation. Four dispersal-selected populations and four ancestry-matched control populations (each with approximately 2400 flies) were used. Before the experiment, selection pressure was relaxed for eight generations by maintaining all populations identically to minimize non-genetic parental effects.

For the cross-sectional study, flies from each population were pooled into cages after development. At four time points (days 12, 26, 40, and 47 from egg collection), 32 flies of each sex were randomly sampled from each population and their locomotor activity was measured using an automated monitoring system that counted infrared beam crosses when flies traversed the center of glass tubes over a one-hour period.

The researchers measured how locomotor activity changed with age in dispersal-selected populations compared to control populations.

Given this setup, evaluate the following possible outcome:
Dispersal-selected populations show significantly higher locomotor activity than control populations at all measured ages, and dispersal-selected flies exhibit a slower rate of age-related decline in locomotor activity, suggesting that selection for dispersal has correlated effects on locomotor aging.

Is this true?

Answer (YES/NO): NO